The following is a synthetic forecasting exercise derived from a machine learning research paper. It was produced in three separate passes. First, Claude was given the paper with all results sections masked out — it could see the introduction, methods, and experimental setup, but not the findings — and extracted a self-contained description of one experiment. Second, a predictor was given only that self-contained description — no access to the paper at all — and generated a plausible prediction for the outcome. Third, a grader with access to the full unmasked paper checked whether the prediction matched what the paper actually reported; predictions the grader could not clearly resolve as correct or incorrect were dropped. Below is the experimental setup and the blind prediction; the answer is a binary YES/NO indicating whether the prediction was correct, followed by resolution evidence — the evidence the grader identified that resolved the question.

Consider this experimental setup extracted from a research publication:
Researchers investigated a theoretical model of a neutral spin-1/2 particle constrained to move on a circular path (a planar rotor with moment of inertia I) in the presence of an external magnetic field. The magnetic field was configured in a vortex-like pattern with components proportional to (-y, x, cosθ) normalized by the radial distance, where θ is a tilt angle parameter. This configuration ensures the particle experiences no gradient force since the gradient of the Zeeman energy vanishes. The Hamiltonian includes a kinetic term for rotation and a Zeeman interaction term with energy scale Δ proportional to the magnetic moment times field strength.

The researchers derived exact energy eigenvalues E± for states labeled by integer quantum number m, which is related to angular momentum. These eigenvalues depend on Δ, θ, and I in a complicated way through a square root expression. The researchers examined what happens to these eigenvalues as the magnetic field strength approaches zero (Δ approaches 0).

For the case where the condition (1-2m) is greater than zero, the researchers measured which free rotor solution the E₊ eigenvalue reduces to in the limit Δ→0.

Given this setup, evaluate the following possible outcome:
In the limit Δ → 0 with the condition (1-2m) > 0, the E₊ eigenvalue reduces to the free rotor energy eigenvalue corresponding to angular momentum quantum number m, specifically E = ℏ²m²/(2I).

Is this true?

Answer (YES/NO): NO